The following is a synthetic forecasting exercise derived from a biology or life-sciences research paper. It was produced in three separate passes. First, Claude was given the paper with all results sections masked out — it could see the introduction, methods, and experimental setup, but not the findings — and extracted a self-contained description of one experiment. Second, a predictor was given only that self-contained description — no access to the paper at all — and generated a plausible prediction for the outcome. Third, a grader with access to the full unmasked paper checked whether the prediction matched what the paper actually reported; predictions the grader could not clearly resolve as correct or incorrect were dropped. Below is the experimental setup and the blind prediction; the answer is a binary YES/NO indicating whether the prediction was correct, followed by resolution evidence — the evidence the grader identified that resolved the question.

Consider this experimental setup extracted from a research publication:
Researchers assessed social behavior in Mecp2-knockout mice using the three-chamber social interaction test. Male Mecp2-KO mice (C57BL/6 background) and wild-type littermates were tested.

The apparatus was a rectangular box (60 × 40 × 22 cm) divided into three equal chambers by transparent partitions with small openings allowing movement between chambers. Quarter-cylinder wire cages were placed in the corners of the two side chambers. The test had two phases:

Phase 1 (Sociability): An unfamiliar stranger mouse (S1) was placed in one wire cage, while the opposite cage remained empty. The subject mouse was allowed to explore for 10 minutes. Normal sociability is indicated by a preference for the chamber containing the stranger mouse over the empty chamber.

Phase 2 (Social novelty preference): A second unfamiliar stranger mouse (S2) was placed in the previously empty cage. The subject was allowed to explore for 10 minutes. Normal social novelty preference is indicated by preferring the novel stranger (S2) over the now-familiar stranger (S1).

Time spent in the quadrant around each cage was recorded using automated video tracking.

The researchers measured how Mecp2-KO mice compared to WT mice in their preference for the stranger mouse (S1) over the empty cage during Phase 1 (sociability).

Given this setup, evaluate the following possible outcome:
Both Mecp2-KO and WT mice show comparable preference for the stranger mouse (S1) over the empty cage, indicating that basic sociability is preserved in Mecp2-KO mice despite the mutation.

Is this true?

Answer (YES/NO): YES